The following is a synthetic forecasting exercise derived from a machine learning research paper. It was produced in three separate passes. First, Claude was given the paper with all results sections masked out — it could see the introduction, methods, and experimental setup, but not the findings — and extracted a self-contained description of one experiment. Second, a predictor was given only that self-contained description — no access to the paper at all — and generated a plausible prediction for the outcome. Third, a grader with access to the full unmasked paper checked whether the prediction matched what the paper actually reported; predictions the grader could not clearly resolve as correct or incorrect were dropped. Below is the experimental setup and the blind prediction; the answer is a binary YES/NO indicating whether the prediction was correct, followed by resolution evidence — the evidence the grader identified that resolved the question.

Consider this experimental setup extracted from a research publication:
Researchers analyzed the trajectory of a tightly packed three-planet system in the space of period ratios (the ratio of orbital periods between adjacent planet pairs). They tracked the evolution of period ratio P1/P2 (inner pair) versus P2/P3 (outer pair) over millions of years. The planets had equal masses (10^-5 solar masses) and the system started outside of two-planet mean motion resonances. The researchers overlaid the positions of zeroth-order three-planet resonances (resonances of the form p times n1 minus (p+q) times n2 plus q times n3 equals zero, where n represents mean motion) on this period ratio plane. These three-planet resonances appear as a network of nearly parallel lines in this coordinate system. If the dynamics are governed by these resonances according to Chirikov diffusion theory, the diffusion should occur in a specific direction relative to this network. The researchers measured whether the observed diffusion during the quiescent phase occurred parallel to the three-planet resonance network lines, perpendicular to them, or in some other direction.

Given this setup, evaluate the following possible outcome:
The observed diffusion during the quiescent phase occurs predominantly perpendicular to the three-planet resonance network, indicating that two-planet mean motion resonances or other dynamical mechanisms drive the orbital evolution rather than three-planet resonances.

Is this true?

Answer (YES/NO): NO